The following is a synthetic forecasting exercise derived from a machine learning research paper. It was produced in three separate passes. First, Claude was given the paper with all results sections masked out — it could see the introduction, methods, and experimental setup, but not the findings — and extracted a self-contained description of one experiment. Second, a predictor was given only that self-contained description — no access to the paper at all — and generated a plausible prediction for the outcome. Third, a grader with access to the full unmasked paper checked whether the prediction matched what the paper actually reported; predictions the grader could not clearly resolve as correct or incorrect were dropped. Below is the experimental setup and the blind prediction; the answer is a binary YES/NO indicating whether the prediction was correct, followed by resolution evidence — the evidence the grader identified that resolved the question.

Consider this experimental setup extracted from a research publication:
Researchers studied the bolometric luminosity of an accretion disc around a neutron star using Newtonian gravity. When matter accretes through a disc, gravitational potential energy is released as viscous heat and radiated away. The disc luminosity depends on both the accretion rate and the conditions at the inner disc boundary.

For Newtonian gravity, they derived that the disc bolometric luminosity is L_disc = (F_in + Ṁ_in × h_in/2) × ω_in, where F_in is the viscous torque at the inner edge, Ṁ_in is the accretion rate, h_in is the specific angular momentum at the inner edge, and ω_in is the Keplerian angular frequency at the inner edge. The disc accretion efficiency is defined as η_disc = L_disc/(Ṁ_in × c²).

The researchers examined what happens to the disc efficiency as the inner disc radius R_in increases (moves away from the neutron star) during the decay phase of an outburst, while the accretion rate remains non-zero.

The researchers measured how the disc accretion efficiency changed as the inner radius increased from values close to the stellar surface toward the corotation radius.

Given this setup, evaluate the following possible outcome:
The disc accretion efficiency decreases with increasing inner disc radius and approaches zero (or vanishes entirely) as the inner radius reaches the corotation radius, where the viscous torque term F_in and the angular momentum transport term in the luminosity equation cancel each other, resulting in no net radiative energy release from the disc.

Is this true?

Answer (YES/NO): NO